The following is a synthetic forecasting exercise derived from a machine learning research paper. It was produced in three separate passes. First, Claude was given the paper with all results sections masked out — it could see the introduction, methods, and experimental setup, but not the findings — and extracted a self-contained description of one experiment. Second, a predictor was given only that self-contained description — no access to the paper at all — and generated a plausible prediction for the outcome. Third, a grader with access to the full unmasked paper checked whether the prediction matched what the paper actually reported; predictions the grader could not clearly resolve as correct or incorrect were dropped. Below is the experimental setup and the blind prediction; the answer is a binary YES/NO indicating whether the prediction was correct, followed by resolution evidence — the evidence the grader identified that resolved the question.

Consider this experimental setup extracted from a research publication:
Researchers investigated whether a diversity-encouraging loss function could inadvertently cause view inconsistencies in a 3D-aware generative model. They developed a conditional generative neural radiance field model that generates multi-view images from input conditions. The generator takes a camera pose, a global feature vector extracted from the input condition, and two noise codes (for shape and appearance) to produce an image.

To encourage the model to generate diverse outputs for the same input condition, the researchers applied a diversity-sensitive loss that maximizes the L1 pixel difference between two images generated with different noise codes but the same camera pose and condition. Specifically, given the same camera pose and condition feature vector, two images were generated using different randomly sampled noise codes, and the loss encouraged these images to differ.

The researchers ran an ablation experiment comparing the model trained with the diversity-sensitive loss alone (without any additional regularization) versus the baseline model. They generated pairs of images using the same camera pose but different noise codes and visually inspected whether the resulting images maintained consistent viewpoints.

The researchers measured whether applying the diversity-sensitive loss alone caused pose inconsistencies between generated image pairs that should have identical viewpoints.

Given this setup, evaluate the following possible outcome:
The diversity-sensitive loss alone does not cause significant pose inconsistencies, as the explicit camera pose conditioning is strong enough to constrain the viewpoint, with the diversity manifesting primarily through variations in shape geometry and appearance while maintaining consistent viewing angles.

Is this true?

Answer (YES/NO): NO